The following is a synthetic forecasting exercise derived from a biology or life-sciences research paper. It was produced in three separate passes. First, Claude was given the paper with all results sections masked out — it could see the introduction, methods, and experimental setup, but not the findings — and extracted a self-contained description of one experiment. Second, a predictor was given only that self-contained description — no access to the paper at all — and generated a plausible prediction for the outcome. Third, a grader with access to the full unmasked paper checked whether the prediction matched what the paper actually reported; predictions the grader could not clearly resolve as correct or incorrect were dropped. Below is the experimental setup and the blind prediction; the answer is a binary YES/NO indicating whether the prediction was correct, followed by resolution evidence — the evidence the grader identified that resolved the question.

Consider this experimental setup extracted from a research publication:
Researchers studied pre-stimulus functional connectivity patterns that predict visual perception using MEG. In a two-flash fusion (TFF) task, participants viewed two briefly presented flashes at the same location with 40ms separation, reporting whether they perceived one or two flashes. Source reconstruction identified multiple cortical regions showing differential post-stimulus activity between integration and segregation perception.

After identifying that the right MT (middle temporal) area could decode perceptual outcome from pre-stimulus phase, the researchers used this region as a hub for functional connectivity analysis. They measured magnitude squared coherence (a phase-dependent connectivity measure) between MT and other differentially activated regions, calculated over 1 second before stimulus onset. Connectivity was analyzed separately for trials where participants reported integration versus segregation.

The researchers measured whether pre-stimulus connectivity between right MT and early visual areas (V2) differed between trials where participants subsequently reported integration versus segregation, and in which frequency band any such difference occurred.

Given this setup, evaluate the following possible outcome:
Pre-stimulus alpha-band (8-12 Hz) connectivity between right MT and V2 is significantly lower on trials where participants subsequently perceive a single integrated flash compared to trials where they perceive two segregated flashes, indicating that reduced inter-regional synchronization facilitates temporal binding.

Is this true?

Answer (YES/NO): NO